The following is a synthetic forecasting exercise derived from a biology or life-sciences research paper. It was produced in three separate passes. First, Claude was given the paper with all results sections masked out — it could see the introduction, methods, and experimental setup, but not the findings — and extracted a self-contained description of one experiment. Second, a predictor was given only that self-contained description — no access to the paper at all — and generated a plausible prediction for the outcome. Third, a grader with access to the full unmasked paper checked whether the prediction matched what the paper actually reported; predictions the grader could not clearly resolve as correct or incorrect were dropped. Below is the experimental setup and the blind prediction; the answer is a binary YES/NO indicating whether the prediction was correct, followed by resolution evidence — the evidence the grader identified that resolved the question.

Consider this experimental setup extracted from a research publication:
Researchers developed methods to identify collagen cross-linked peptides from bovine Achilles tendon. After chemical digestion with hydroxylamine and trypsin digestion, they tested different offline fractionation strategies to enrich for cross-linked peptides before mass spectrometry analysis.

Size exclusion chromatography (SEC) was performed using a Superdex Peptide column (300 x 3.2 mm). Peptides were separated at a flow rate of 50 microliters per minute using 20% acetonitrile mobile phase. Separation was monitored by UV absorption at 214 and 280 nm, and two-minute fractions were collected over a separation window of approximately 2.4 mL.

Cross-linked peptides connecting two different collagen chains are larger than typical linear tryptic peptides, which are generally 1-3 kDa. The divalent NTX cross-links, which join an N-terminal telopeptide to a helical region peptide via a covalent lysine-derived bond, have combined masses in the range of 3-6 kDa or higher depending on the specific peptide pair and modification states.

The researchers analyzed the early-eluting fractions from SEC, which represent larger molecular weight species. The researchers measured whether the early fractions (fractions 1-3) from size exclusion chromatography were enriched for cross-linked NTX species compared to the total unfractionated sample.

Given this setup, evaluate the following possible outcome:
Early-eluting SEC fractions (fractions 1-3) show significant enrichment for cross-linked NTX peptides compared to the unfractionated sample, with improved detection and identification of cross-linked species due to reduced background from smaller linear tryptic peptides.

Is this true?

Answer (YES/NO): YES